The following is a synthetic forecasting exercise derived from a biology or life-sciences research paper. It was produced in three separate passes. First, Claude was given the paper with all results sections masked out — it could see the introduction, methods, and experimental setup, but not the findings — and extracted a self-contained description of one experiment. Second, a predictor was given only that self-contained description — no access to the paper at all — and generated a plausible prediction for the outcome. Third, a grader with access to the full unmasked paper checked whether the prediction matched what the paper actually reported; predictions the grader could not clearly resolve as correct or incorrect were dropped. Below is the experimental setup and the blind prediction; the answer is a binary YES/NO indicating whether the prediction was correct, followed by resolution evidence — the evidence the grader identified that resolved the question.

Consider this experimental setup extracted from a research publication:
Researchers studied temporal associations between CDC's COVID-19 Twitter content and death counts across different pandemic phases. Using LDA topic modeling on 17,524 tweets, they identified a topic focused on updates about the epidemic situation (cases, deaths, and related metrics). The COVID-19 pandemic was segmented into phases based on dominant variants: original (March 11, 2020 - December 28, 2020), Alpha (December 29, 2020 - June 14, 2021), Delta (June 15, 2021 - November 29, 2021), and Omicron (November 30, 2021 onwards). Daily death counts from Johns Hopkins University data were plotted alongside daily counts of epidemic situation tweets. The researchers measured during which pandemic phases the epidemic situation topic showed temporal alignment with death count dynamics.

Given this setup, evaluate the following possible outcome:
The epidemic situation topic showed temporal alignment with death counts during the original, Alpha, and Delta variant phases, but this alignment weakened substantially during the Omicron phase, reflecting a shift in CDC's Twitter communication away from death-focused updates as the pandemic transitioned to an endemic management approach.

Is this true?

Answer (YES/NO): NO